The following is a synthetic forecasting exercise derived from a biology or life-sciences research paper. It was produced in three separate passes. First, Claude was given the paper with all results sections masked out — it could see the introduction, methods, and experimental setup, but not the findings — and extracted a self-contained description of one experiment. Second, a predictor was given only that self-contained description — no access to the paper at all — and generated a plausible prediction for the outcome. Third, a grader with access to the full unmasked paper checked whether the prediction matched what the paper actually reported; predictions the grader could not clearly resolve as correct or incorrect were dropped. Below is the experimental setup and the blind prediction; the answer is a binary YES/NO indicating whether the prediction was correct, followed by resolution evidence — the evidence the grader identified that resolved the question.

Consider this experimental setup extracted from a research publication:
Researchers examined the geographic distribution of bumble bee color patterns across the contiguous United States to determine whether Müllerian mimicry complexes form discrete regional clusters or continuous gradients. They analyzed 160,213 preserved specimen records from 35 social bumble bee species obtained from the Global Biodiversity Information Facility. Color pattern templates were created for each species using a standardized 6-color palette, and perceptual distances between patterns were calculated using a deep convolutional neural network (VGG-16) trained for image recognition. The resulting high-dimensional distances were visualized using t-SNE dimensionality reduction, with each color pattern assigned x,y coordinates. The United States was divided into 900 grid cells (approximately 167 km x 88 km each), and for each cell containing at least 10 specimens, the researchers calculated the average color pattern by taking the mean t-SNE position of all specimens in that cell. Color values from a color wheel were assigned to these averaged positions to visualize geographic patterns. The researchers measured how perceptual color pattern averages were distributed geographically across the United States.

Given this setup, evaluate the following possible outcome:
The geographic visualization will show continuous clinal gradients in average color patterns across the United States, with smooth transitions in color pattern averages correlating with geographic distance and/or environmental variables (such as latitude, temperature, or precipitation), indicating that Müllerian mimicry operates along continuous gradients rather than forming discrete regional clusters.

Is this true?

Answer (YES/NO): NO